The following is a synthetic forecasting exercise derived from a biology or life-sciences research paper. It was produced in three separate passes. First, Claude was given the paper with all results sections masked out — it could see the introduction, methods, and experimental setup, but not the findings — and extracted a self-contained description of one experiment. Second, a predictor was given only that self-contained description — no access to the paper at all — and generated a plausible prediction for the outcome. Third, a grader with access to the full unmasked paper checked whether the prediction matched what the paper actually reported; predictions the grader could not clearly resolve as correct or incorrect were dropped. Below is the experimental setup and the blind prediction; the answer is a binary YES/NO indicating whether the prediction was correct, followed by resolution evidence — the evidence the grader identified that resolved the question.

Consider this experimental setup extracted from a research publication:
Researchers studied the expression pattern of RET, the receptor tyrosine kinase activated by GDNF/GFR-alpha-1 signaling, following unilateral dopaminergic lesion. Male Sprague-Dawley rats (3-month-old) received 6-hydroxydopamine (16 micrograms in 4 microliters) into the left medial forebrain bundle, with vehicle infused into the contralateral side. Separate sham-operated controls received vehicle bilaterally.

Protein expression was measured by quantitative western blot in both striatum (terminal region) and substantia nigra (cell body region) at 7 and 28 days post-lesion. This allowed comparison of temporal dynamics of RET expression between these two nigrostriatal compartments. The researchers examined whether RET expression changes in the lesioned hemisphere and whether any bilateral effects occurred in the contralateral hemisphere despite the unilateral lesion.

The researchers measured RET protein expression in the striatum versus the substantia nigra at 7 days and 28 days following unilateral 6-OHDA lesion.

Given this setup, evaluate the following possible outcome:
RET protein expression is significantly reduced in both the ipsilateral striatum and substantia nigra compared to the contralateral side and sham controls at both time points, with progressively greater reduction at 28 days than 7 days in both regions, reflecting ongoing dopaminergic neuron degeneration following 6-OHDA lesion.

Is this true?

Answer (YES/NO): NO